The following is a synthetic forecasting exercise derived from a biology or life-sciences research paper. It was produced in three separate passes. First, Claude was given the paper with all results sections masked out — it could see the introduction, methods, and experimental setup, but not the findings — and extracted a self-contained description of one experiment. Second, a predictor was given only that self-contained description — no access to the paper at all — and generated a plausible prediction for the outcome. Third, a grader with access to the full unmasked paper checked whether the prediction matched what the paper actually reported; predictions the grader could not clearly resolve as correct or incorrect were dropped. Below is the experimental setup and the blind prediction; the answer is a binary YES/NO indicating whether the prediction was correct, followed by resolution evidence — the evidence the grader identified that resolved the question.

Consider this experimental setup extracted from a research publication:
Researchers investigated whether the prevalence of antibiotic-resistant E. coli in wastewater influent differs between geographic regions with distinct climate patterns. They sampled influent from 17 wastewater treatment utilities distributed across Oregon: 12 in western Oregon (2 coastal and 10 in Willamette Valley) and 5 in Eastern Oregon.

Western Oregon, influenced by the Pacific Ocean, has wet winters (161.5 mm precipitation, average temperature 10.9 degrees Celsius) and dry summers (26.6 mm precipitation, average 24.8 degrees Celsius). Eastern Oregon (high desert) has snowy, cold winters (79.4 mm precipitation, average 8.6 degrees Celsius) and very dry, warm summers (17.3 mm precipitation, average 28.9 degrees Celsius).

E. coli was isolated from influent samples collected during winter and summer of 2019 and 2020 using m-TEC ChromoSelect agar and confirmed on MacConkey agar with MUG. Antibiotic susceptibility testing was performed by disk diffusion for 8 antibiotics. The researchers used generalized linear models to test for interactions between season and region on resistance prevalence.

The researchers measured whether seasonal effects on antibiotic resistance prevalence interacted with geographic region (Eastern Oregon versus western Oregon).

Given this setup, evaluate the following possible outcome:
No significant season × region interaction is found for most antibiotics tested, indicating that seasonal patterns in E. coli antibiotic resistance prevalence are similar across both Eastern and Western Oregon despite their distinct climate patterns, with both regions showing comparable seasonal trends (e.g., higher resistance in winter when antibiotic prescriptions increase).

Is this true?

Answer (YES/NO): NO